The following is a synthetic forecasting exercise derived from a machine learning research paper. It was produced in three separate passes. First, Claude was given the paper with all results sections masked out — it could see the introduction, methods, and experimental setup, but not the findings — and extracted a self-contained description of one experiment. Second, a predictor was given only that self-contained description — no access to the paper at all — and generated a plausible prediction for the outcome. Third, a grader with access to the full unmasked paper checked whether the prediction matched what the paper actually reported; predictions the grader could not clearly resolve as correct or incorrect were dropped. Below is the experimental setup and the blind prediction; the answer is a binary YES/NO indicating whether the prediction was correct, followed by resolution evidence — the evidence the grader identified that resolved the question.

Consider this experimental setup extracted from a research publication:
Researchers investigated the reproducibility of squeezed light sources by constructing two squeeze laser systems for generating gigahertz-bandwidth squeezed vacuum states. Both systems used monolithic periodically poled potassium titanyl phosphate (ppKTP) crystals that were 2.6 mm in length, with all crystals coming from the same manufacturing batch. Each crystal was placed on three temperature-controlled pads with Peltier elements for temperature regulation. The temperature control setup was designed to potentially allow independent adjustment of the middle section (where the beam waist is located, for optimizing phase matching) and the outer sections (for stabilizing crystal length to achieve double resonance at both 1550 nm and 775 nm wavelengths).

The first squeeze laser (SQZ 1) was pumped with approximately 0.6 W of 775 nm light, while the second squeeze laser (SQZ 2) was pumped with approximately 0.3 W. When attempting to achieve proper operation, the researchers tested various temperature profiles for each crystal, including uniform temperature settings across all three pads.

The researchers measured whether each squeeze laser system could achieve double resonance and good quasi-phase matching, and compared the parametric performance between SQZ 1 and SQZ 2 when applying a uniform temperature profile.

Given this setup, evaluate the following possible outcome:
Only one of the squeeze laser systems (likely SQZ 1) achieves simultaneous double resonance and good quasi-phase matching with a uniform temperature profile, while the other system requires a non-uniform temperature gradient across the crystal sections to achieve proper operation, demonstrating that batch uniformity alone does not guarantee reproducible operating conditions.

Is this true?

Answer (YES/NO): NO